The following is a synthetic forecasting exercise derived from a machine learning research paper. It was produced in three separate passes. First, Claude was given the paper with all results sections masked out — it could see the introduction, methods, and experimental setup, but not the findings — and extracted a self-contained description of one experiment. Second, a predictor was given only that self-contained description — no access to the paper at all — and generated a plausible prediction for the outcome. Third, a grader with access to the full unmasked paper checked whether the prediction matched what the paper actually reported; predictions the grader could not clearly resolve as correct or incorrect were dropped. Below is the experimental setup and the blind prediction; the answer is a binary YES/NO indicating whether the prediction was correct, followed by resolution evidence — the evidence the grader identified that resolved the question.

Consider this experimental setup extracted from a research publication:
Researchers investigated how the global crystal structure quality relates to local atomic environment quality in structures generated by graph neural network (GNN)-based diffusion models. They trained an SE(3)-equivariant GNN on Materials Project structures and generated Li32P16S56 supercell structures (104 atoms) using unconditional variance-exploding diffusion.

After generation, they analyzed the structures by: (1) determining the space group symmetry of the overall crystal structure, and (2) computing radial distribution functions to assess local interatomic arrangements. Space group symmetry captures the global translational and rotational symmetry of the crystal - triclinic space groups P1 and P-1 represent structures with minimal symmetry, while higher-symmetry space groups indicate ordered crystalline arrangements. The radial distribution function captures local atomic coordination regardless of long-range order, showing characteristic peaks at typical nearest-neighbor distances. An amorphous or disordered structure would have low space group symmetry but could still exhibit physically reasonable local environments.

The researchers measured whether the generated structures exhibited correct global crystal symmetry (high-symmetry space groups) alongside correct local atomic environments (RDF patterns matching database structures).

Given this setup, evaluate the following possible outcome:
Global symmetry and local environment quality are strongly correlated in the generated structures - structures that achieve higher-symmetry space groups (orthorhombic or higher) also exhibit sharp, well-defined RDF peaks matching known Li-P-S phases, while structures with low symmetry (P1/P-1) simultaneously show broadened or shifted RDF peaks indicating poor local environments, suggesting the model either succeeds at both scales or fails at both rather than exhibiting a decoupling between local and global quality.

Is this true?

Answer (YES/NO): NO